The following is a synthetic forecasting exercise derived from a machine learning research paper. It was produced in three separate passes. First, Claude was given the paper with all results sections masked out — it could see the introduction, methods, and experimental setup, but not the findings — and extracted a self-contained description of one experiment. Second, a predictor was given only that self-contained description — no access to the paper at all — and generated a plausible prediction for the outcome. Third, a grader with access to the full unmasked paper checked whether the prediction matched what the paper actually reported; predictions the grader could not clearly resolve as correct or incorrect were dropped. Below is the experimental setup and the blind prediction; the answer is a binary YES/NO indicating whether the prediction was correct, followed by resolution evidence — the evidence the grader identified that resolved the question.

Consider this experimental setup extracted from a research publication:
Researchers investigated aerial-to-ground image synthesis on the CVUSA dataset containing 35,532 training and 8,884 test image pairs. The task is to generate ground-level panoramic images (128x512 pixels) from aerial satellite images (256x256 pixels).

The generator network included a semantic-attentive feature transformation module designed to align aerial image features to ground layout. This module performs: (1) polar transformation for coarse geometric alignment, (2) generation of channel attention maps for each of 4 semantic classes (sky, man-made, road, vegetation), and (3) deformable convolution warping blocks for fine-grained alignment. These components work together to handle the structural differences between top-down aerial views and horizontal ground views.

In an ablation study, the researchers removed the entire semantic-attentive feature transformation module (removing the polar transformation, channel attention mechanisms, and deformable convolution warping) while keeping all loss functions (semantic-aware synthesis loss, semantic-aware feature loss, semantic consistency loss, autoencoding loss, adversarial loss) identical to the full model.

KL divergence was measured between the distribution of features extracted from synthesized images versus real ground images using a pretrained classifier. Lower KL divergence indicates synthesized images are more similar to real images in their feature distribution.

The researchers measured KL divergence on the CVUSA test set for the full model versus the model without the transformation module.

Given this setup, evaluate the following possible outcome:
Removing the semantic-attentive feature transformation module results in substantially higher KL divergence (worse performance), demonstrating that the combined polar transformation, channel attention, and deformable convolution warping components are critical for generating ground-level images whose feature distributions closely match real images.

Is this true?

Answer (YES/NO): NO